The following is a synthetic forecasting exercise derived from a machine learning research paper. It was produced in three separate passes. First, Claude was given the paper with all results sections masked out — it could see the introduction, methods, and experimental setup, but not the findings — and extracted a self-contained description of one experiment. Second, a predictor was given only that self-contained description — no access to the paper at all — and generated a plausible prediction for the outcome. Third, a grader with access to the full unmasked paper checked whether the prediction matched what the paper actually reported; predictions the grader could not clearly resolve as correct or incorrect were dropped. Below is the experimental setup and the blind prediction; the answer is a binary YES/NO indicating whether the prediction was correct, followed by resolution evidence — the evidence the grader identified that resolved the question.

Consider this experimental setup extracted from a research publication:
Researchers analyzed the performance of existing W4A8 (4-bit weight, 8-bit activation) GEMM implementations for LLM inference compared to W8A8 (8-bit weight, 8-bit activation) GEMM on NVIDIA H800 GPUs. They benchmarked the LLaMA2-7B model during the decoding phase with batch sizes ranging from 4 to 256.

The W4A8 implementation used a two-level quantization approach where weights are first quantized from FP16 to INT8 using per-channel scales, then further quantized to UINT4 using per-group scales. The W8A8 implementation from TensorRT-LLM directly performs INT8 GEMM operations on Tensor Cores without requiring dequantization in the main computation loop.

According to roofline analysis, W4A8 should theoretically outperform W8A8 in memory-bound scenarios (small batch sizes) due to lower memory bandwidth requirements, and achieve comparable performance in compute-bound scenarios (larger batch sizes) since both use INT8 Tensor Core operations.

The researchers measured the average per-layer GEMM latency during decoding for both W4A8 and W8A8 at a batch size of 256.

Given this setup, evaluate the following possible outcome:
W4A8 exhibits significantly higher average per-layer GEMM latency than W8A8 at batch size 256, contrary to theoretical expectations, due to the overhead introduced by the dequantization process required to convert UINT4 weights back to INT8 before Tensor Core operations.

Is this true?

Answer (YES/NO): YES